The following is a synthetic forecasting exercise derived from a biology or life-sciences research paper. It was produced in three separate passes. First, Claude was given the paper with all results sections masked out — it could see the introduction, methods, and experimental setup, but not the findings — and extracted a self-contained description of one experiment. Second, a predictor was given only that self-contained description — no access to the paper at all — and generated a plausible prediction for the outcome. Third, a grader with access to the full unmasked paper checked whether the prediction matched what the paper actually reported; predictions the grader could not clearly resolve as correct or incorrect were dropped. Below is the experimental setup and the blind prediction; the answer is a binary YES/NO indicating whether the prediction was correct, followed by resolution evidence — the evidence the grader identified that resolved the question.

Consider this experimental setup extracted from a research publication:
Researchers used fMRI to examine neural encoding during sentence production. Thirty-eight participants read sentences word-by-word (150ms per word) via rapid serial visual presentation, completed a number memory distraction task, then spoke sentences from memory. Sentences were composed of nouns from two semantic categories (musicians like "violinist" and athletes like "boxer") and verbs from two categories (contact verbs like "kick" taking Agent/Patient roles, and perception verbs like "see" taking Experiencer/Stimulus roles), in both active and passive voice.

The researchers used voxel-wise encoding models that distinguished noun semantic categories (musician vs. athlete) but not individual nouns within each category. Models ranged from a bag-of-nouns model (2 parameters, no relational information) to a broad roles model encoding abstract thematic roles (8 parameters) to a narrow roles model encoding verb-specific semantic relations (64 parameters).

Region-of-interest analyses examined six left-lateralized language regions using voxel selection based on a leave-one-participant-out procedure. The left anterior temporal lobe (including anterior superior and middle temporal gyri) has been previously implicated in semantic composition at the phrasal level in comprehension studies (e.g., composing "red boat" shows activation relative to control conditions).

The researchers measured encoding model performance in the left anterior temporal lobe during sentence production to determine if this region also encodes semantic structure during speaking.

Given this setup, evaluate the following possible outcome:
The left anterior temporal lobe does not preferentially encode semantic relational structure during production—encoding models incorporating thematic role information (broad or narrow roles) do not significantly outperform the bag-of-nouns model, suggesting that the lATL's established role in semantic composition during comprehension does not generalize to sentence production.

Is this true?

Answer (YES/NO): YES